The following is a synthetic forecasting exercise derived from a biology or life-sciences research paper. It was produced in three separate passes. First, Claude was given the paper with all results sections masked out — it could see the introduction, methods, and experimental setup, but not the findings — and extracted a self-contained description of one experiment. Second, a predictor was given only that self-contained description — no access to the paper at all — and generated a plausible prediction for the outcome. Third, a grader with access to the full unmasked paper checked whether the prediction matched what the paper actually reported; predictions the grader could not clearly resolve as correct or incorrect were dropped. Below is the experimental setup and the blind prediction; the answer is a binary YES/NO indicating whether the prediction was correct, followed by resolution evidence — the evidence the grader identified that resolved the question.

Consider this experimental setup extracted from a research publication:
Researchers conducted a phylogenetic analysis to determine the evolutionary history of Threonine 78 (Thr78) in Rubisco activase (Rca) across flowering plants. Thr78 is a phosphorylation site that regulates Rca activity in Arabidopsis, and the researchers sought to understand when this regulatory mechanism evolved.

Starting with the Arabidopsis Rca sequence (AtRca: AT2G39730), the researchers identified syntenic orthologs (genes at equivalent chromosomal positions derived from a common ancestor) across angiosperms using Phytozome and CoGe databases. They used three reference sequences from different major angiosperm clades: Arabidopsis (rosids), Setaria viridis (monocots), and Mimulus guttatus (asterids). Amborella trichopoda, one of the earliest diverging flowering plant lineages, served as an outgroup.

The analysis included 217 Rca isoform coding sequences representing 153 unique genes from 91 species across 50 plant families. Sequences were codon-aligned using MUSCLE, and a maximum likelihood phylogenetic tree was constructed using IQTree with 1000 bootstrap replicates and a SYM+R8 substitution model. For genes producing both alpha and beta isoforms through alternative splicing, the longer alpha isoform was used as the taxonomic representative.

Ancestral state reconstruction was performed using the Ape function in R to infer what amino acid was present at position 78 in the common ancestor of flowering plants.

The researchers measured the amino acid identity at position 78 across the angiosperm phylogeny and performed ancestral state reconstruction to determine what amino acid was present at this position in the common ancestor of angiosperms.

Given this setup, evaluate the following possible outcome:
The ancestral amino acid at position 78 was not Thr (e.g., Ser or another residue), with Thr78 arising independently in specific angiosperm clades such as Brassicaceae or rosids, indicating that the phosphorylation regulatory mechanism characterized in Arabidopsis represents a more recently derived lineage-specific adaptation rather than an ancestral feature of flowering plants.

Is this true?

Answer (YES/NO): NO